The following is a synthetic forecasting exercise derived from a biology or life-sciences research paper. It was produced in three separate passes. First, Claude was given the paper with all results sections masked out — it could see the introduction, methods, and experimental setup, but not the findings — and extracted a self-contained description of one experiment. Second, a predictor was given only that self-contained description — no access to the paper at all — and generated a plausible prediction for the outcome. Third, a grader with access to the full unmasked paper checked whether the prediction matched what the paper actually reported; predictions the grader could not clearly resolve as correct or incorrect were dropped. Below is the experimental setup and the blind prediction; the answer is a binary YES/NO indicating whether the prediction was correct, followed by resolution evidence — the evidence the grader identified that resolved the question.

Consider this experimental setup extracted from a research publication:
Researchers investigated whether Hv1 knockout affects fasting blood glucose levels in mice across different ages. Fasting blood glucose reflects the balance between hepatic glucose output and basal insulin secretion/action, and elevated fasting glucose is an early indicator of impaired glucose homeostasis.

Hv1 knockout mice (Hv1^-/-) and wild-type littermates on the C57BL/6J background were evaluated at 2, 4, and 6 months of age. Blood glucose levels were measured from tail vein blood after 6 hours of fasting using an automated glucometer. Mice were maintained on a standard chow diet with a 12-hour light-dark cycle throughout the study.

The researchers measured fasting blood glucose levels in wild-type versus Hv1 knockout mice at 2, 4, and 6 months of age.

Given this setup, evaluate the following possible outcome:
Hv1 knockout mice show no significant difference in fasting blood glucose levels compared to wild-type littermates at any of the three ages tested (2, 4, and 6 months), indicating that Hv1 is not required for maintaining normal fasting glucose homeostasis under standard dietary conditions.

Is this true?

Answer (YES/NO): NO